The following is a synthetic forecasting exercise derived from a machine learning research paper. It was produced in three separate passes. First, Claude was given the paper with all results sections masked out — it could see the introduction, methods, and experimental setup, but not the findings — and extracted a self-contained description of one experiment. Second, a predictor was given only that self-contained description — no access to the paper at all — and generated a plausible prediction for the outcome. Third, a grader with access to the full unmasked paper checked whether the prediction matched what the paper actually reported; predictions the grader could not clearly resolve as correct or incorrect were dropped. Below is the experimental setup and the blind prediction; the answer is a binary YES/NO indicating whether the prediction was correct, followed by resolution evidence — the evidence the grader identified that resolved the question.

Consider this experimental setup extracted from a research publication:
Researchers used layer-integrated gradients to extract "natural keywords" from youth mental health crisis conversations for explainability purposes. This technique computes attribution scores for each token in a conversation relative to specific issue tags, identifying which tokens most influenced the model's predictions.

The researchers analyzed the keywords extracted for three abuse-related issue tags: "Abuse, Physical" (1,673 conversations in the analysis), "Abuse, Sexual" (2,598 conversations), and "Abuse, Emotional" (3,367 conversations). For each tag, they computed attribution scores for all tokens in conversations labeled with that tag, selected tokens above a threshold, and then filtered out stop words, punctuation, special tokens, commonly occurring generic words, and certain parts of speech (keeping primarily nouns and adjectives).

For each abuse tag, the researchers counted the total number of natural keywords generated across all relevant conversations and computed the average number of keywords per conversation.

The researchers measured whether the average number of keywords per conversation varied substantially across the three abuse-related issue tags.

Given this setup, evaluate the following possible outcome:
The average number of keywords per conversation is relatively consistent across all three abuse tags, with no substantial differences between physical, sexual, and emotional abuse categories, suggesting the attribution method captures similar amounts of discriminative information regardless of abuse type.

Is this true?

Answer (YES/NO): YES